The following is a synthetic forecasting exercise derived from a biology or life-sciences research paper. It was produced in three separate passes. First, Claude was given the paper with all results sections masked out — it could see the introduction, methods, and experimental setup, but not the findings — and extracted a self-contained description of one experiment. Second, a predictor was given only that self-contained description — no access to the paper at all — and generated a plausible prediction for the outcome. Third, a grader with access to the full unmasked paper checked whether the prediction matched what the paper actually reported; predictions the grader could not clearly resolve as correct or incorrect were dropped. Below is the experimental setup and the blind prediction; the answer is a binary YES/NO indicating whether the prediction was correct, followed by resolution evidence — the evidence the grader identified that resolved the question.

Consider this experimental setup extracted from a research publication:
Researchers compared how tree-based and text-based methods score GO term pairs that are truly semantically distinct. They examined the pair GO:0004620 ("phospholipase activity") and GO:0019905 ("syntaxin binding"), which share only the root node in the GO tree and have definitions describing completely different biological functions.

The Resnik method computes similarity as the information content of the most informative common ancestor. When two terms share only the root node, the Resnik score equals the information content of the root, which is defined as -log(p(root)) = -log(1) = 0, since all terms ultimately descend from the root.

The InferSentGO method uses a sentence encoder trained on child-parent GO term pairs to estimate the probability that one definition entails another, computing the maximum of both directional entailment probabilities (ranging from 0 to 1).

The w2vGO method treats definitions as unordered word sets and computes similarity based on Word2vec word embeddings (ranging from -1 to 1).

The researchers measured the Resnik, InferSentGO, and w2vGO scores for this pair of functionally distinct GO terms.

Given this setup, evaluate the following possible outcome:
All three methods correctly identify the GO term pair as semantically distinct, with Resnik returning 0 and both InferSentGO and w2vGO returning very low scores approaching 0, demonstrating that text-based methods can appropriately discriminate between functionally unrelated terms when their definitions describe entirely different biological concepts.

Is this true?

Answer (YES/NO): NO